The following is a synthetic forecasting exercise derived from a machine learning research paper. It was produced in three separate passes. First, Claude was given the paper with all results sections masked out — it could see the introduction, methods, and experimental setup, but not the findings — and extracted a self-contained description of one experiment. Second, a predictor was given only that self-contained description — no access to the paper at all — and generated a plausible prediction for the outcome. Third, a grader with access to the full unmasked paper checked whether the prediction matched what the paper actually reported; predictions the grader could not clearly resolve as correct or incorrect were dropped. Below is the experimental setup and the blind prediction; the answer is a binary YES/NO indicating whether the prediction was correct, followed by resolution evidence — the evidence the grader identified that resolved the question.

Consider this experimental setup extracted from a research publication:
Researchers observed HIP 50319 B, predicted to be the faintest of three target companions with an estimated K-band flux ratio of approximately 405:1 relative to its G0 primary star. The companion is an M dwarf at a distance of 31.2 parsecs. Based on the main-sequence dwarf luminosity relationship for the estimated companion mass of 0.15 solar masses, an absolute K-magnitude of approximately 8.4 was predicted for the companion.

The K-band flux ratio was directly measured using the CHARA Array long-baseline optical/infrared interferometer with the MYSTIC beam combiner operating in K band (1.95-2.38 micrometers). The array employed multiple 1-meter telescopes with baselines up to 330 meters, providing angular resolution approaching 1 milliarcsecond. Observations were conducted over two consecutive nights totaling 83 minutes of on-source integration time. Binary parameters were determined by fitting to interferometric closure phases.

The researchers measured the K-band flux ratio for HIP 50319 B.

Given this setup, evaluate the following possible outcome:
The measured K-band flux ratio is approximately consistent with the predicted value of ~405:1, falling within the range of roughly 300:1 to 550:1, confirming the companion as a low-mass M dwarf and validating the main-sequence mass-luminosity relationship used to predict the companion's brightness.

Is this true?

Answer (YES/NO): YES